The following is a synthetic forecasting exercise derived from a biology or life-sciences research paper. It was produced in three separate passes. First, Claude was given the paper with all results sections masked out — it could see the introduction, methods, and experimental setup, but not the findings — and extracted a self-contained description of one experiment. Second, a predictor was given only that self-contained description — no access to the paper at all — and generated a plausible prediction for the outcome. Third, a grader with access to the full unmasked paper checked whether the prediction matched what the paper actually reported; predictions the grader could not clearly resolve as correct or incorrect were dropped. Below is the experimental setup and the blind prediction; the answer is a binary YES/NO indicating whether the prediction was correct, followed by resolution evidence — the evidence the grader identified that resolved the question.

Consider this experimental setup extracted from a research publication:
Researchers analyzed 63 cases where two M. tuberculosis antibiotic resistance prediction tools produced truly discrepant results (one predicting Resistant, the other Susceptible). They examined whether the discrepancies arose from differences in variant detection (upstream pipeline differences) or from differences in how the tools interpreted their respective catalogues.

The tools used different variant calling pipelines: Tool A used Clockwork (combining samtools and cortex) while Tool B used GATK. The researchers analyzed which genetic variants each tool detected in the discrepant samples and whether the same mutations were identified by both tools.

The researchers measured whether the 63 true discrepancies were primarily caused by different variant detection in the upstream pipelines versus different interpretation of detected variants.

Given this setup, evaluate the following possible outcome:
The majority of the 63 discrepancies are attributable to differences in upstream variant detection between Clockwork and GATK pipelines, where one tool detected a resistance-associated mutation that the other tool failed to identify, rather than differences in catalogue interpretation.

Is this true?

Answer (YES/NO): YES